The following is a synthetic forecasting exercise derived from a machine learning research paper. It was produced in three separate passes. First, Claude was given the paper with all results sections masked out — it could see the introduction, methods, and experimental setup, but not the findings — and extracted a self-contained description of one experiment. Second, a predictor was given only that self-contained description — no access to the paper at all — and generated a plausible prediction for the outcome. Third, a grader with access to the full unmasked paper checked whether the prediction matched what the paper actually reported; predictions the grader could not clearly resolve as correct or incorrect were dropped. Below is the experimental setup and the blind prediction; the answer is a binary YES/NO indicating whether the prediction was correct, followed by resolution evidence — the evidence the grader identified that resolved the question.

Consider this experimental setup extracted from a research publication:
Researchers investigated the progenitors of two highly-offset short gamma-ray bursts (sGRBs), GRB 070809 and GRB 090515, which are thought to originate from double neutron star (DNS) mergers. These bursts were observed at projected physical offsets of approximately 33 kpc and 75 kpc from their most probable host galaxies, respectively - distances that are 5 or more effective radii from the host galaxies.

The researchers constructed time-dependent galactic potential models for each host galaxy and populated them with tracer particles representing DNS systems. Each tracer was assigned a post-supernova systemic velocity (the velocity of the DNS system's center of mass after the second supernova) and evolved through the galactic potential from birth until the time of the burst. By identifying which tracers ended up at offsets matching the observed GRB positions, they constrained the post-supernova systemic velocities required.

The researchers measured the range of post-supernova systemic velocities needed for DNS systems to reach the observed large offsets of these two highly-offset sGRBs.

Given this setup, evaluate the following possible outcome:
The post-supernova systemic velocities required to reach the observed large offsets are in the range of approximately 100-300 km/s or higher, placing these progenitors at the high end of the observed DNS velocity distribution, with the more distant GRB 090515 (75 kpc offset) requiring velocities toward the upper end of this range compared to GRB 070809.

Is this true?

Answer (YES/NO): NO